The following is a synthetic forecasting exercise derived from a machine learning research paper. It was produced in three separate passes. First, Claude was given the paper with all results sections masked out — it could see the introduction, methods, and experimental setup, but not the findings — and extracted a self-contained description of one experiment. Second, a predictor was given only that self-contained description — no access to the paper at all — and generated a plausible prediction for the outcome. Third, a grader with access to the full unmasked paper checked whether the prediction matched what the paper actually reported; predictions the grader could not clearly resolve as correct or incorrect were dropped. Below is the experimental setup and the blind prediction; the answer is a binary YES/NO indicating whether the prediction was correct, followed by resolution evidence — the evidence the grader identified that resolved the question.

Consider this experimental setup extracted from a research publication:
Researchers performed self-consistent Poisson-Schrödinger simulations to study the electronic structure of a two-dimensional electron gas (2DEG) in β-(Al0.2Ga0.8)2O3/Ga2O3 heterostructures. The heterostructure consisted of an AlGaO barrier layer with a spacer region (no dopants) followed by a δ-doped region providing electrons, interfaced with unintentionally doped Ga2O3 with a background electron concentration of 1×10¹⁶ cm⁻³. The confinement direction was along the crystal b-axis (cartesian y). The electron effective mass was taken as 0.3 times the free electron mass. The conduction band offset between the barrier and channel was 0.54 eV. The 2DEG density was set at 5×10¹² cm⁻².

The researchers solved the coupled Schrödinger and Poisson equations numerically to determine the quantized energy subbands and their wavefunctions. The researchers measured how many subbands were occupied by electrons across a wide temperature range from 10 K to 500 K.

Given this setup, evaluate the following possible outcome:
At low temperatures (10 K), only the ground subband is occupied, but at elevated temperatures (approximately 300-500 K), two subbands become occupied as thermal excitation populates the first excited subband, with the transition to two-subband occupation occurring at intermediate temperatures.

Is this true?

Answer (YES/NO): NO